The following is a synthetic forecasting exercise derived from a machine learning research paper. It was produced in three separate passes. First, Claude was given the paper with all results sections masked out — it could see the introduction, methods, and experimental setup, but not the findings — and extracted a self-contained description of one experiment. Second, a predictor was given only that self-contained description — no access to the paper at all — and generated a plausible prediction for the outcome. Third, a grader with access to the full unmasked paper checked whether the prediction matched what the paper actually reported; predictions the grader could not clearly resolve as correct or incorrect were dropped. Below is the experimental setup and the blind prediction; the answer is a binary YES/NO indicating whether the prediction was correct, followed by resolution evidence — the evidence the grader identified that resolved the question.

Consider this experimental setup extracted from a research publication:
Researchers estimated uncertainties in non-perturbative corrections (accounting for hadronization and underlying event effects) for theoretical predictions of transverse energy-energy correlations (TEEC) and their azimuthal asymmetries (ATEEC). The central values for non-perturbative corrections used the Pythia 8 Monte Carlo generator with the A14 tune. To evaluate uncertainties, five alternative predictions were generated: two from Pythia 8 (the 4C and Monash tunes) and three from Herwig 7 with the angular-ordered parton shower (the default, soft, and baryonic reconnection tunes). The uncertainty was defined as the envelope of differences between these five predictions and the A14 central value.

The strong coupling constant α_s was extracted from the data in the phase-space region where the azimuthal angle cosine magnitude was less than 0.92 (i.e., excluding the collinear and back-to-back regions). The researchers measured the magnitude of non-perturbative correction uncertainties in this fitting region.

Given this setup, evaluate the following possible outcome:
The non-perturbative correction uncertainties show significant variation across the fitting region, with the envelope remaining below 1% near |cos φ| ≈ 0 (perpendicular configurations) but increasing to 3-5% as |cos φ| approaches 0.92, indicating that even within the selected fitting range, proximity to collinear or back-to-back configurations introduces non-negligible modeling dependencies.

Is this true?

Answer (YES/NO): NO